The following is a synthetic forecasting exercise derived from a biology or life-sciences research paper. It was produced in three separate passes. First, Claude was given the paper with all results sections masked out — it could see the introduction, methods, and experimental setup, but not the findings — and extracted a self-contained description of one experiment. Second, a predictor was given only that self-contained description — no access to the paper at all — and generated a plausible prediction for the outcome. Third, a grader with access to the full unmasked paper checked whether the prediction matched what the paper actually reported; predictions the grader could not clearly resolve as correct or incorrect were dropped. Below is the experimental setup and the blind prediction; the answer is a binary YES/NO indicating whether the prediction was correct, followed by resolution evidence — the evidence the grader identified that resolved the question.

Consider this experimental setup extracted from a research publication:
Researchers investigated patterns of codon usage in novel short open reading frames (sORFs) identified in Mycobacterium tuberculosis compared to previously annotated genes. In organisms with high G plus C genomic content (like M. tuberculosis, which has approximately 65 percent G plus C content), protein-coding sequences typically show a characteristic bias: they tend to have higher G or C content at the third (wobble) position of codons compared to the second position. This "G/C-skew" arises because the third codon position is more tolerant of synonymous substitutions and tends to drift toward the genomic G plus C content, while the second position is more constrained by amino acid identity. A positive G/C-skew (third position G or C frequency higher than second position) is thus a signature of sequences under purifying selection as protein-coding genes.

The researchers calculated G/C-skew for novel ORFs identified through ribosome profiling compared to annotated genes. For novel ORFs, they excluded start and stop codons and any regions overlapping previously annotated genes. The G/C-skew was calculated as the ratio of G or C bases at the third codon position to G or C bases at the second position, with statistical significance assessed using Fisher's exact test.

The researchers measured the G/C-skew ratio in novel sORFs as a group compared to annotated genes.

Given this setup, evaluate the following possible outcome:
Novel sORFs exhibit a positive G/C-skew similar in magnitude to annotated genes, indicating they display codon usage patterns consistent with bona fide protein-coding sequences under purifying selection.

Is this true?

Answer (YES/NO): NO